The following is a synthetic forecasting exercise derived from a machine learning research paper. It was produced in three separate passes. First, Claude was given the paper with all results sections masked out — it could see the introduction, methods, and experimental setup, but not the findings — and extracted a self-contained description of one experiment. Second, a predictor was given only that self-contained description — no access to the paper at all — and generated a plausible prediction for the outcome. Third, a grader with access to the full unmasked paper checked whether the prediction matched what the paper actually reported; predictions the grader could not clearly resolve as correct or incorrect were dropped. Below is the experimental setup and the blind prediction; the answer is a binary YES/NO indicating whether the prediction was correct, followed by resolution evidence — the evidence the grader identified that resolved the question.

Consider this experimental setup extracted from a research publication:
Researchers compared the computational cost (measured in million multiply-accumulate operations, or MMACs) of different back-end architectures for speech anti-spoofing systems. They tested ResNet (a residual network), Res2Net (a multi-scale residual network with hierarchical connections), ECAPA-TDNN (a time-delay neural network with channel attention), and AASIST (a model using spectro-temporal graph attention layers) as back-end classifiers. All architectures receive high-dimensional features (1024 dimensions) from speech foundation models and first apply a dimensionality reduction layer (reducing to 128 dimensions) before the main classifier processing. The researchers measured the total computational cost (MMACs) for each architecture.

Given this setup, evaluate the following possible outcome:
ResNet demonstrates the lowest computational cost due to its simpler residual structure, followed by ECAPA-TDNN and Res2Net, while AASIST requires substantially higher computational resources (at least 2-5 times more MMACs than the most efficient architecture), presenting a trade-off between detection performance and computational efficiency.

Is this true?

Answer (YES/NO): NO